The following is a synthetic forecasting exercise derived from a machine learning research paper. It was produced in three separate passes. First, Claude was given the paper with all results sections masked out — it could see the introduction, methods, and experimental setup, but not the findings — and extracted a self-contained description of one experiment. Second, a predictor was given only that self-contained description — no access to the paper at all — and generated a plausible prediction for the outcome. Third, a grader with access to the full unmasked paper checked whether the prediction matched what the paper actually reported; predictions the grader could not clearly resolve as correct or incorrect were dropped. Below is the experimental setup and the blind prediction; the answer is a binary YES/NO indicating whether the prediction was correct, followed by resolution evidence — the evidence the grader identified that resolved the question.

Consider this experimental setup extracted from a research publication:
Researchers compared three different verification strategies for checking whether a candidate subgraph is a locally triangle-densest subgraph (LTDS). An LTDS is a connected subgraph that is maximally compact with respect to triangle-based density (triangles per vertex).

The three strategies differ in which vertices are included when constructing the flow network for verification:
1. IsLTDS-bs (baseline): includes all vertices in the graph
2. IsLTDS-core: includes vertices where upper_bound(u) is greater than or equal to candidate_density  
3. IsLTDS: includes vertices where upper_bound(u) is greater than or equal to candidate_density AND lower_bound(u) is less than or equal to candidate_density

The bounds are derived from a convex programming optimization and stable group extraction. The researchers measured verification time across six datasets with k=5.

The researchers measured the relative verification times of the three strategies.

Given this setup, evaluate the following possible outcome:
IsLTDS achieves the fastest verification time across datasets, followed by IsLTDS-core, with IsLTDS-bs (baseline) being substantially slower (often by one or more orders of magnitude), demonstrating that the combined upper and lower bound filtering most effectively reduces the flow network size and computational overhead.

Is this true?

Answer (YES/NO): YES